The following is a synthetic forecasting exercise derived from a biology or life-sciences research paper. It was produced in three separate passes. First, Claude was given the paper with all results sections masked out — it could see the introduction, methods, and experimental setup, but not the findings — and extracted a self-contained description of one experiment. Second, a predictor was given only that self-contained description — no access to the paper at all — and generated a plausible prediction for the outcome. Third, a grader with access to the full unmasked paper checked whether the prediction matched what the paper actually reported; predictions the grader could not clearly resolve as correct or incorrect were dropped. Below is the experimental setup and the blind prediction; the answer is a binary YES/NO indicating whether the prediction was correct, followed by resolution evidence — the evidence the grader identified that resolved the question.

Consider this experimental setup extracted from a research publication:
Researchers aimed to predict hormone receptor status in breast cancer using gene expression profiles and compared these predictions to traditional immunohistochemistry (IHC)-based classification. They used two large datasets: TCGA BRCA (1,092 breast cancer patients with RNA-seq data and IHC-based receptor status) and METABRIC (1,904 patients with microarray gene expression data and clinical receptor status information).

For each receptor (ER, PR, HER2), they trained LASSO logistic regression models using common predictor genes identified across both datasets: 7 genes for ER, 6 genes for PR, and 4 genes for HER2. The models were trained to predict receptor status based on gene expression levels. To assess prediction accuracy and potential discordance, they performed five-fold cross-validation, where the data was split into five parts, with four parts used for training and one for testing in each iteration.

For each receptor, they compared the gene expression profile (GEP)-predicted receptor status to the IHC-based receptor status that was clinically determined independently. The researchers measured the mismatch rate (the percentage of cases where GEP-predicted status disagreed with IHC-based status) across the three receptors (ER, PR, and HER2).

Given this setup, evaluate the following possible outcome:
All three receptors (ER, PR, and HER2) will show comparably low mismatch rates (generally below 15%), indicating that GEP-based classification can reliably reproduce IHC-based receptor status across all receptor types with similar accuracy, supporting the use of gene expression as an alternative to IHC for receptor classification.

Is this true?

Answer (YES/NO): YES